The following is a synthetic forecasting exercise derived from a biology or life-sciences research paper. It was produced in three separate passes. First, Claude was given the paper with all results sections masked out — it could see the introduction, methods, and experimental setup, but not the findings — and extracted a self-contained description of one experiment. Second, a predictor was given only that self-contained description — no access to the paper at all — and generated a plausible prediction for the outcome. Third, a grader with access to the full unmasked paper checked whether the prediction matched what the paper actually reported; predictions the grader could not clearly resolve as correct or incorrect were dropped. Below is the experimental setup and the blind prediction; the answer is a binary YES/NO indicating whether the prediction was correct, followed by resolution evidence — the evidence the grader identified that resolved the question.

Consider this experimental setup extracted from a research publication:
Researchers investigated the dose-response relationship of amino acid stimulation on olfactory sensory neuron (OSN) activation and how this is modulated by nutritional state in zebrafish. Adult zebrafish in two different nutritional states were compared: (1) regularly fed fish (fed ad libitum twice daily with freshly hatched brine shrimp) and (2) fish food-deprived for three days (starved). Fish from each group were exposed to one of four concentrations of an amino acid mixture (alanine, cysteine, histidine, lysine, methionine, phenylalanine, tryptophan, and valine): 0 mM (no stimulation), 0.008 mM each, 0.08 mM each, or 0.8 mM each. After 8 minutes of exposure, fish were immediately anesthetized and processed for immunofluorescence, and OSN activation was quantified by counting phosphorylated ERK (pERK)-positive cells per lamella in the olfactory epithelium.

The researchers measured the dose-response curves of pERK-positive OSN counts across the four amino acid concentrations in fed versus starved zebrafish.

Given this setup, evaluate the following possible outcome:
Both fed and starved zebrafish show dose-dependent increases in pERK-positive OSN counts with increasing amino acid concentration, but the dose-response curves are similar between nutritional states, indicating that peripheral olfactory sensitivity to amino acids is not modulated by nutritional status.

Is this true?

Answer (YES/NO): NO